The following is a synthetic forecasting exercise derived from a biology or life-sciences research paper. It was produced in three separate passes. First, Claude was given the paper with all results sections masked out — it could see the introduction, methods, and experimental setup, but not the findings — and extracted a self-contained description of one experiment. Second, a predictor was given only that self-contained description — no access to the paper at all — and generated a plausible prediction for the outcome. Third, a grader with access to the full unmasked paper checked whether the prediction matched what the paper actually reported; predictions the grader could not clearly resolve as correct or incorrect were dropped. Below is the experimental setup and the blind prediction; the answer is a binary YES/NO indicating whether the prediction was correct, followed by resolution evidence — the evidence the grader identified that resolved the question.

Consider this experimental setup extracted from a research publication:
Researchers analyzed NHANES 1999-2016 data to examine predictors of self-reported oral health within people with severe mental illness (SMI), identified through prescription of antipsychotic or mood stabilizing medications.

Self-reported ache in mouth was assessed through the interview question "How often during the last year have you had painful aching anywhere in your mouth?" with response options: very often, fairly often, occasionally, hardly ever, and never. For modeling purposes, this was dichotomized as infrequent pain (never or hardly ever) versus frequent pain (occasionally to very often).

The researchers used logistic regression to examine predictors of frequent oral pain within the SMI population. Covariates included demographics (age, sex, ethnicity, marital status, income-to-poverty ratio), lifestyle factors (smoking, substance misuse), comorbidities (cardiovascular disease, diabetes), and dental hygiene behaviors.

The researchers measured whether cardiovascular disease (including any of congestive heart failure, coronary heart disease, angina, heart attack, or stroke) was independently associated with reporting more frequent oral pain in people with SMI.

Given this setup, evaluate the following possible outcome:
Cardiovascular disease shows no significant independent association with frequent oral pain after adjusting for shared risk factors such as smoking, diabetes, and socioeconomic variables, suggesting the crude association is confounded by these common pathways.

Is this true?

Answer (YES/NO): NO